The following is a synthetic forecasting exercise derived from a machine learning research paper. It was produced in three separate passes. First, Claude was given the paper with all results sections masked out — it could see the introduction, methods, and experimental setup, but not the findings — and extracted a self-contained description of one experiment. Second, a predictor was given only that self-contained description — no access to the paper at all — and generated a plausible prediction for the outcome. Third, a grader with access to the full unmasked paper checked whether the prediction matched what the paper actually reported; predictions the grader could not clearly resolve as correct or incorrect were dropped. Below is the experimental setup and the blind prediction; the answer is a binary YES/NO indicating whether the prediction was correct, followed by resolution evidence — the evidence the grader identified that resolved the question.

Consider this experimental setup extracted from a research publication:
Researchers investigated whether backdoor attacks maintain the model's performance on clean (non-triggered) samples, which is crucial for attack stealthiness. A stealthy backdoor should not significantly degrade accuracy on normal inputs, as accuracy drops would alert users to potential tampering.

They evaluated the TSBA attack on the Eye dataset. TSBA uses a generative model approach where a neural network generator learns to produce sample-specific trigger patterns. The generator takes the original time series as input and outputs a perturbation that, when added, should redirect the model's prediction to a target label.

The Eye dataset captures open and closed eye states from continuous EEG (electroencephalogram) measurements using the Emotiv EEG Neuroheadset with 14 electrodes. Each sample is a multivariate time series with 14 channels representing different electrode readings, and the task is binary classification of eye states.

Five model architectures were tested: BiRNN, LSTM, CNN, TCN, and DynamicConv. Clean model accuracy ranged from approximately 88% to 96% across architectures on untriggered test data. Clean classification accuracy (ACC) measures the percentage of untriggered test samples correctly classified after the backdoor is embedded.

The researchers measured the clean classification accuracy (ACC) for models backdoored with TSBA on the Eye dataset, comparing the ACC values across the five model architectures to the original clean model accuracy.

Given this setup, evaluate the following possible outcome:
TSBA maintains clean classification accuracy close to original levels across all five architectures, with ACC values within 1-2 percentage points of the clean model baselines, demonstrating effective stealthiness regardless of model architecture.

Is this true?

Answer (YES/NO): NO